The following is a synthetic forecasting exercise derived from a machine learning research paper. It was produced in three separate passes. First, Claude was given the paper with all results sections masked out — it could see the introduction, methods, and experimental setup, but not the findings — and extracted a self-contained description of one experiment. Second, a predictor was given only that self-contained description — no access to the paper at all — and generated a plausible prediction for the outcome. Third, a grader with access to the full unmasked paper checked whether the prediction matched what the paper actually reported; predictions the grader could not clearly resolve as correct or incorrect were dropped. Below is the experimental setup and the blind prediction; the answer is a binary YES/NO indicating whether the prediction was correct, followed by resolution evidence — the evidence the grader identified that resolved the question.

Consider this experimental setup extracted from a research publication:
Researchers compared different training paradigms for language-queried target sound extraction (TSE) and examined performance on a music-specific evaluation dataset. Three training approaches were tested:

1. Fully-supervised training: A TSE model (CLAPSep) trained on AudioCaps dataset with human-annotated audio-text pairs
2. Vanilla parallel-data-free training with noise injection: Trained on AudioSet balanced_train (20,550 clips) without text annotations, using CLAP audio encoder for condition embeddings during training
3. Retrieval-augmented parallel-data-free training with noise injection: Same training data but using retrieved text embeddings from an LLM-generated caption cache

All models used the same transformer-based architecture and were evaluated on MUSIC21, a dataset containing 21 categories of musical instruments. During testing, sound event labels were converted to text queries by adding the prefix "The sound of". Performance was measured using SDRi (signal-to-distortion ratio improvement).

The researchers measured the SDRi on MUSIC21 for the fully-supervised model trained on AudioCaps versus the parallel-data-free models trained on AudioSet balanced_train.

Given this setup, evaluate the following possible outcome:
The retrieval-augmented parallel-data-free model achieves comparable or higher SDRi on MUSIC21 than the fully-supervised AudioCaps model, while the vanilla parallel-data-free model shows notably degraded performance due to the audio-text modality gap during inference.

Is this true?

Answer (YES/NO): NO